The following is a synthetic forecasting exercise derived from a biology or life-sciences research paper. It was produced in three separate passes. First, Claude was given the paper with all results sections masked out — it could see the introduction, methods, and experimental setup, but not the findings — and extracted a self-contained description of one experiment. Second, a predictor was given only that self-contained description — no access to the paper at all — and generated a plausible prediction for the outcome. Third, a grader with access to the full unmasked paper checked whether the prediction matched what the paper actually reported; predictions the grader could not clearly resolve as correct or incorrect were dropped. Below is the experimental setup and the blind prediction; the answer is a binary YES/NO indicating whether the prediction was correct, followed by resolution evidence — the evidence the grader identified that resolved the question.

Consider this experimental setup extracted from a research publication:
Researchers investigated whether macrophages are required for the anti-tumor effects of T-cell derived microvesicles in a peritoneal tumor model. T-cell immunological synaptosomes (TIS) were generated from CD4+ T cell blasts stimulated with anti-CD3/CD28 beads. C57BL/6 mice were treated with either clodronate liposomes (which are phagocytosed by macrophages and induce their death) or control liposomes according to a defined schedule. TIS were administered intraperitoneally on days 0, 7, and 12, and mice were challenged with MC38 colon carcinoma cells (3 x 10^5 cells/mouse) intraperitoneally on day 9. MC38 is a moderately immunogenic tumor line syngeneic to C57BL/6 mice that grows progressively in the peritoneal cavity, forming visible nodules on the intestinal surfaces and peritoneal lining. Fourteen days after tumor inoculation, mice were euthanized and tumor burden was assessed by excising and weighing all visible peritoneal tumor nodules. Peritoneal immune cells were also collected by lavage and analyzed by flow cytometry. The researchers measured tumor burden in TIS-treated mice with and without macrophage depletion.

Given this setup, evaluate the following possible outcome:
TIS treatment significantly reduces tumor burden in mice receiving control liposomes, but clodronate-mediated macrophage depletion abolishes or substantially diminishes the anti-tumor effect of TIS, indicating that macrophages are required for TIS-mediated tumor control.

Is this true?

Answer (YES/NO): NO